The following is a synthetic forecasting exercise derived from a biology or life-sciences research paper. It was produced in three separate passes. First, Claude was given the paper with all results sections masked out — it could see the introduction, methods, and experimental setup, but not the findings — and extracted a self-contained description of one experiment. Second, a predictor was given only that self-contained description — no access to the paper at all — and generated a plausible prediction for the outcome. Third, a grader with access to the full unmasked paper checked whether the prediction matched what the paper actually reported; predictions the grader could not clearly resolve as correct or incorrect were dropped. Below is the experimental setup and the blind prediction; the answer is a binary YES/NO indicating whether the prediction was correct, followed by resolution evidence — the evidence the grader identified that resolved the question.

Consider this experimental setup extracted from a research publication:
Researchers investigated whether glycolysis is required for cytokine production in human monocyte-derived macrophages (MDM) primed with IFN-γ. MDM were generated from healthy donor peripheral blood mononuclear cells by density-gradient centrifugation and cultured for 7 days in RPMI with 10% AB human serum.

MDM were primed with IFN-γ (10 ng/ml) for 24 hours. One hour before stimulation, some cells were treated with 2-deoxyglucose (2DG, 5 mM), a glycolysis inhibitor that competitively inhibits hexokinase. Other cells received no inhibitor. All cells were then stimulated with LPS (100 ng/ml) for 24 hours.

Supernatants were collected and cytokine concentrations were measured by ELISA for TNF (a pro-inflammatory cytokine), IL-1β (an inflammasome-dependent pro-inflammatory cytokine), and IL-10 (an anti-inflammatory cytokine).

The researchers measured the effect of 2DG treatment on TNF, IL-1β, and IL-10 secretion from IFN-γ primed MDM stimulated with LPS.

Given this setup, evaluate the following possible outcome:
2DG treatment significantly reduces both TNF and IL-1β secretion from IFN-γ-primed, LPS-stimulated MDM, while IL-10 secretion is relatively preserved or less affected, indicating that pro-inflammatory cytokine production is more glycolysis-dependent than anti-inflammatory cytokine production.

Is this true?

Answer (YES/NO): NO